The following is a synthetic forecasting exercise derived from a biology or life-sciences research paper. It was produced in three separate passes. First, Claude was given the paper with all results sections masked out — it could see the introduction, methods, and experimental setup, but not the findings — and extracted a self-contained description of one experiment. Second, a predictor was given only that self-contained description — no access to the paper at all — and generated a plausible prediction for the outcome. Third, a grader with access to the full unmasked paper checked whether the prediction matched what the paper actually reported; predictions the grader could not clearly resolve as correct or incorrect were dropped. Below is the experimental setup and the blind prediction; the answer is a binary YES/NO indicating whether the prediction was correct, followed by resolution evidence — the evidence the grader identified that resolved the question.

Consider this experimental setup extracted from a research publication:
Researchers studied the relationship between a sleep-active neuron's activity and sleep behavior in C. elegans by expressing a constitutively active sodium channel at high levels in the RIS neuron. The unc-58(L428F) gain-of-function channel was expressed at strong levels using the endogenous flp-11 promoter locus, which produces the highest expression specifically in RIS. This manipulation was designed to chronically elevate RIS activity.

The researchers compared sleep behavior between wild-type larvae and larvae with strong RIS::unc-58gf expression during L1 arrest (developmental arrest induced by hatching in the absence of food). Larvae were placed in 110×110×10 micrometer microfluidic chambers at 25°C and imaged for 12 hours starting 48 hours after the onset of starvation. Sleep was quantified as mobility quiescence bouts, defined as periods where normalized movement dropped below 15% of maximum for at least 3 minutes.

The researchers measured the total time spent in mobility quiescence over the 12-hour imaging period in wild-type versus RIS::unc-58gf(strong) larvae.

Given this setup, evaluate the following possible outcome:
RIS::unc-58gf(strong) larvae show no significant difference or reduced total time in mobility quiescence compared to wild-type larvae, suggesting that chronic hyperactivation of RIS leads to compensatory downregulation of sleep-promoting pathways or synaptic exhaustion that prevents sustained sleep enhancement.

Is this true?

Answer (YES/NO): YES